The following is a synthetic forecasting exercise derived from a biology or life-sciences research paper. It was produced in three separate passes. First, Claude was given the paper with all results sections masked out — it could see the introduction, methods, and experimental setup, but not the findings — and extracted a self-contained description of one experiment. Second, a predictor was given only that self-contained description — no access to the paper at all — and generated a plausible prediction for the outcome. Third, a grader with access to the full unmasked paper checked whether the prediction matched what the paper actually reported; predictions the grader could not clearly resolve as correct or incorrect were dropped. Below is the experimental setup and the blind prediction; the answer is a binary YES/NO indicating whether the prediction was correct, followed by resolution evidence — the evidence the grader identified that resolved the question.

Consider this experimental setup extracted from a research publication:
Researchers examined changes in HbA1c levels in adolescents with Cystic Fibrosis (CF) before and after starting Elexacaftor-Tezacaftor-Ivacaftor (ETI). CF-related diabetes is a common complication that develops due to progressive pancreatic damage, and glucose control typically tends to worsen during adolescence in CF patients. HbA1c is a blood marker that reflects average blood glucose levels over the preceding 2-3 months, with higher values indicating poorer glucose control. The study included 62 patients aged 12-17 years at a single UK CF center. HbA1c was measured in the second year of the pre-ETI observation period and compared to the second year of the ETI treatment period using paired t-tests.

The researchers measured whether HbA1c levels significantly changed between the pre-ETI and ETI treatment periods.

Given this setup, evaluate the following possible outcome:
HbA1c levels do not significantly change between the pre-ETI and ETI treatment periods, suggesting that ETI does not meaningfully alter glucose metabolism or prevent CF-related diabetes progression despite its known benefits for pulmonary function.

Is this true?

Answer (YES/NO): NO